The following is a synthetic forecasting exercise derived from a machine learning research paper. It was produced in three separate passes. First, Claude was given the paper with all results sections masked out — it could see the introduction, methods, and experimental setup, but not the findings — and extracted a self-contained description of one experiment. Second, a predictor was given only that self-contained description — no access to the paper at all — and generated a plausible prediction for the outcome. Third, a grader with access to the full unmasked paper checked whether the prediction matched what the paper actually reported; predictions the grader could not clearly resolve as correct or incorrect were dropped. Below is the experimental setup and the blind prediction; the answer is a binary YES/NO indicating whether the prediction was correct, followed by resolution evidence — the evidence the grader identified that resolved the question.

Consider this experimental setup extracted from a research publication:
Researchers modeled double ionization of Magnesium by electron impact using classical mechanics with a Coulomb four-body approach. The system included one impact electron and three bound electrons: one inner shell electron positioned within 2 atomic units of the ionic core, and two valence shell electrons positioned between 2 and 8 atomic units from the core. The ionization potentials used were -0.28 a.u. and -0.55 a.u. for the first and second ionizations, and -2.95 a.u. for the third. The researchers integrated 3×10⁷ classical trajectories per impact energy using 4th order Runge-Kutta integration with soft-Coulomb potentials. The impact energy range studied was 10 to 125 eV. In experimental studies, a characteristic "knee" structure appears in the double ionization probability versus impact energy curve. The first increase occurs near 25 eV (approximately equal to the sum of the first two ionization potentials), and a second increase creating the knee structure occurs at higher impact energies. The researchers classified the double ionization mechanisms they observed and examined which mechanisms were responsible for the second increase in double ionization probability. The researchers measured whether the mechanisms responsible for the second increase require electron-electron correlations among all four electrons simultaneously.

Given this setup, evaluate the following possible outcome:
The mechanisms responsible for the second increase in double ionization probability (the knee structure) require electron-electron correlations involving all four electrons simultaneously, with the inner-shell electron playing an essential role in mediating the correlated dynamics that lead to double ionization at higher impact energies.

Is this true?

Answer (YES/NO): YES